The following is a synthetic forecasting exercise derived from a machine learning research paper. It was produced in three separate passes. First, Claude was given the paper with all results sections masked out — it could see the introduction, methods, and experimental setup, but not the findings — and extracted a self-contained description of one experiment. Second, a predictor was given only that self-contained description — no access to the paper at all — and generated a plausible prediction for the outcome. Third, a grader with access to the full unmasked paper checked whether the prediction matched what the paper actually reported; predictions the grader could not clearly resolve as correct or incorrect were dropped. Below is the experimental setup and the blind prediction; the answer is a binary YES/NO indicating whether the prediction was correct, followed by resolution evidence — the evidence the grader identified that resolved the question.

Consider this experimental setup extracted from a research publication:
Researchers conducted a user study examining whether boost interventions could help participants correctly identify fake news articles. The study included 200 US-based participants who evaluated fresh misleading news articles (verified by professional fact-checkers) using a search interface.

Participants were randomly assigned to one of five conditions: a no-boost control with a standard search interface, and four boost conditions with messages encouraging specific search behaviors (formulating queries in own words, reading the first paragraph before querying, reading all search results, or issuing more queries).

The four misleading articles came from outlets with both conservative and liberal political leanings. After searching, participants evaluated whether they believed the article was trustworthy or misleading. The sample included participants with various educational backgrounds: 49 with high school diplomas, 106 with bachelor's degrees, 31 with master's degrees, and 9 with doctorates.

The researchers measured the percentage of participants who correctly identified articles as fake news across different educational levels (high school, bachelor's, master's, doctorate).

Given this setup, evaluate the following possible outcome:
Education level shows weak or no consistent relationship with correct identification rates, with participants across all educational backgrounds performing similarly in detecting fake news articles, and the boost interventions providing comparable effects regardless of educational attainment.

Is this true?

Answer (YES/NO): YES